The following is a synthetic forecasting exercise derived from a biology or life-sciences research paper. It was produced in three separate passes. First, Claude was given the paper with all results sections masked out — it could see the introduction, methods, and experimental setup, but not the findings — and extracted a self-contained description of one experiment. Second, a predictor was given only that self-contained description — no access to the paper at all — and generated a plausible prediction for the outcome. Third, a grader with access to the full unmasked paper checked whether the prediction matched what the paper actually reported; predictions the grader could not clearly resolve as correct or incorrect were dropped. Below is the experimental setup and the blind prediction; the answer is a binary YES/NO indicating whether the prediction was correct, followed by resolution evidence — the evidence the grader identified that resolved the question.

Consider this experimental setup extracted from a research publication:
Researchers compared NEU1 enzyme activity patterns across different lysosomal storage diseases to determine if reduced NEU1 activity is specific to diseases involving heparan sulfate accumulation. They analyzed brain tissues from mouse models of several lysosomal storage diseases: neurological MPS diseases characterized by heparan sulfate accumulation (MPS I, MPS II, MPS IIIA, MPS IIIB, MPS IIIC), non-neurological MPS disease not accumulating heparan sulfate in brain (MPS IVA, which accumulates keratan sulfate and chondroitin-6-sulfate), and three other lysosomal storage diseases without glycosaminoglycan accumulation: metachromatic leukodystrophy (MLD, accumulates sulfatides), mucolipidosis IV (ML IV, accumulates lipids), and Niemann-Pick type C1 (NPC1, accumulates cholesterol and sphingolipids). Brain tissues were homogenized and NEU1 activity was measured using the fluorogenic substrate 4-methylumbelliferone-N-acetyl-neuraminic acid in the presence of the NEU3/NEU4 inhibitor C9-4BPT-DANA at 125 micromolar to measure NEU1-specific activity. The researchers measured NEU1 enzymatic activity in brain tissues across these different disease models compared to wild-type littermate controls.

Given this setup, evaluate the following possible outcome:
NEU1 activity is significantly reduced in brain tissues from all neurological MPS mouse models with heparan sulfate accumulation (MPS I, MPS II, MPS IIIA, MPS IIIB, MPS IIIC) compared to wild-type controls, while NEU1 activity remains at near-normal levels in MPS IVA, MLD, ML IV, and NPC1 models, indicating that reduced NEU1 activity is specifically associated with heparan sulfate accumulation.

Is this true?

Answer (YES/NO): NO